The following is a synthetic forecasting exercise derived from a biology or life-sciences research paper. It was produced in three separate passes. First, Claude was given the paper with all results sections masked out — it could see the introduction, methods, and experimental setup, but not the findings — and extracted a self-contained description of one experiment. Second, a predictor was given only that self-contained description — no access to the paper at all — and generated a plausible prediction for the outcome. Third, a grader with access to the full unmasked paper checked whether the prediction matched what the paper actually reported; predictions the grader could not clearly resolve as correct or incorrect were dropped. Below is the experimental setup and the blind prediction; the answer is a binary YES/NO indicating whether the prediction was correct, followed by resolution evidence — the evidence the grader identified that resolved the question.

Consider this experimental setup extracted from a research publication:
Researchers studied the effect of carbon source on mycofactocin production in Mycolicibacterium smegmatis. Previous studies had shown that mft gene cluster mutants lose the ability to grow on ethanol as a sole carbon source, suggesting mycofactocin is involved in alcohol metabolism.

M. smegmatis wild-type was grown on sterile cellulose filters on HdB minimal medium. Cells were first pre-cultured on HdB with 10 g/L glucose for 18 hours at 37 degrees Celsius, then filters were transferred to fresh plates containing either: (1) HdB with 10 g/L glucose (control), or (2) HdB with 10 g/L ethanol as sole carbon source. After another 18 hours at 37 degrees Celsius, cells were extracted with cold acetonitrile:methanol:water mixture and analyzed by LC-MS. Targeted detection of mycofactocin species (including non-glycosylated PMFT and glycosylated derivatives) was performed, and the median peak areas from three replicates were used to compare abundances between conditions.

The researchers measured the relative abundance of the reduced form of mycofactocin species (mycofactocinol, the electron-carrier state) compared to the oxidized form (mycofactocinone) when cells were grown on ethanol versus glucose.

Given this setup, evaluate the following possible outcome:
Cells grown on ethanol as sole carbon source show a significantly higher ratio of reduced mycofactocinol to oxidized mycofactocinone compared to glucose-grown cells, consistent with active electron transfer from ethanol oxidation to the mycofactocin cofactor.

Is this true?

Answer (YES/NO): YES